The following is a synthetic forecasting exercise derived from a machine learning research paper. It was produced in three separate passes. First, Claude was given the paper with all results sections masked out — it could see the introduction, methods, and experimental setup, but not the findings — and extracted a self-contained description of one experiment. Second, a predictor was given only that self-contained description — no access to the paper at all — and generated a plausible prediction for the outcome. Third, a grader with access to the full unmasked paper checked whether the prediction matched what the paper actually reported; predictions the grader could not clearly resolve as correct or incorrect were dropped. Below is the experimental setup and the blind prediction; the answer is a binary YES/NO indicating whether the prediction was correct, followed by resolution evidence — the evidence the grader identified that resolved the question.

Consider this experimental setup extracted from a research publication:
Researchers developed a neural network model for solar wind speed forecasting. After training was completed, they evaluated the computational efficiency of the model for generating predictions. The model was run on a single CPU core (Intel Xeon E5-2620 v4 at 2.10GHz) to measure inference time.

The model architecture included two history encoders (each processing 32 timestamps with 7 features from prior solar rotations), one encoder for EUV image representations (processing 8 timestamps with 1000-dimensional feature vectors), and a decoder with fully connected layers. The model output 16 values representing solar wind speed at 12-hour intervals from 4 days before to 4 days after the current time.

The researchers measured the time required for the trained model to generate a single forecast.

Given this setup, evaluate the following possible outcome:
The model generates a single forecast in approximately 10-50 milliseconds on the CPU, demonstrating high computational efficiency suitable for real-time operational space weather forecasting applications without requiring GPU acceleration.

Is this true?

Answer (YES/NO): YES